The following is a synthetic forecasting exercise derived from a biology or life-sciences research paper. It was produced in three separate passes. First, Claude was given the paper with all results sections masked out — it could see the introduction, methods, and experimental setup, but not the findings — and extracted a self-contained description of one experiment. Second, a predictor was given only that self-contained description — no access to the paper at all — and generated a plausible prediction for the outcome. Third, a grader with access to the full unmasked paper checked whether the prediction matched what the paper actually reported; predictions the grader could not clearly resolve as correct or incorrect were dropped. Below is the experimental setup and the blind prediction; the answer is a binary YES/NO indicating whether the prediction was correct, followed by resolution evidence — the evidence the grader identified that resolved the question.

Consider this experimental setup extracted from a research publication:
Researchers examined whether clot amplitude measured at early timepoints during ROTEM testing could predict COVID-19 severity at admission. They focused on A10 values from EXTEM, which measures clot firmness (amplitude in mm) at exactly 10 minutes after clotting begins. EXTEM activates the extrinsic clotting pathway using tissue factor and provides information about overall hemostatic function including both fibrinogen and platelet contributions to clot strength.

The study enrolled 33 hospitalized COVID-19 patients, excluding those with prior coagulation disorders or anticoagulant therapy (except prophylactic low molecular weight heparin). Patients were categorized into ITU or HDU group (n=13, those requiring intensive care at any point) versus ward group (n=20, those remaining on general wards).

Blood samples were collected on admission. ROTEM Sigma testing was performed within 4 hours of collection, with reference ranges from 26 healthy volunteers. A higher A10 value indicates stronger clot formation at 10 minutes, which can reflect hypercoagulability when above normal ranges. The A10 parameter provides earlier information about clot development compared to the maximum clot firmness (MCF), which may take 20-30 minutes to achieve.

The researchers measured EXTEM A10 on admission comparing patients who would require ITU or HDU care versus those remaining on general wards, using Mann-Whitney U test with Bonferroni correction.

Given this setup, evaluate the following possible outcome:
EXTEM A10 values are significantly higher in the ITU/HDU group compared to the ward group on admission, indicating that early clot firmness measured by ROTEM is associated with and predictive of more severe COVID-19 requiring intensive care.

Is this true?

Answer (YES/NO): NO